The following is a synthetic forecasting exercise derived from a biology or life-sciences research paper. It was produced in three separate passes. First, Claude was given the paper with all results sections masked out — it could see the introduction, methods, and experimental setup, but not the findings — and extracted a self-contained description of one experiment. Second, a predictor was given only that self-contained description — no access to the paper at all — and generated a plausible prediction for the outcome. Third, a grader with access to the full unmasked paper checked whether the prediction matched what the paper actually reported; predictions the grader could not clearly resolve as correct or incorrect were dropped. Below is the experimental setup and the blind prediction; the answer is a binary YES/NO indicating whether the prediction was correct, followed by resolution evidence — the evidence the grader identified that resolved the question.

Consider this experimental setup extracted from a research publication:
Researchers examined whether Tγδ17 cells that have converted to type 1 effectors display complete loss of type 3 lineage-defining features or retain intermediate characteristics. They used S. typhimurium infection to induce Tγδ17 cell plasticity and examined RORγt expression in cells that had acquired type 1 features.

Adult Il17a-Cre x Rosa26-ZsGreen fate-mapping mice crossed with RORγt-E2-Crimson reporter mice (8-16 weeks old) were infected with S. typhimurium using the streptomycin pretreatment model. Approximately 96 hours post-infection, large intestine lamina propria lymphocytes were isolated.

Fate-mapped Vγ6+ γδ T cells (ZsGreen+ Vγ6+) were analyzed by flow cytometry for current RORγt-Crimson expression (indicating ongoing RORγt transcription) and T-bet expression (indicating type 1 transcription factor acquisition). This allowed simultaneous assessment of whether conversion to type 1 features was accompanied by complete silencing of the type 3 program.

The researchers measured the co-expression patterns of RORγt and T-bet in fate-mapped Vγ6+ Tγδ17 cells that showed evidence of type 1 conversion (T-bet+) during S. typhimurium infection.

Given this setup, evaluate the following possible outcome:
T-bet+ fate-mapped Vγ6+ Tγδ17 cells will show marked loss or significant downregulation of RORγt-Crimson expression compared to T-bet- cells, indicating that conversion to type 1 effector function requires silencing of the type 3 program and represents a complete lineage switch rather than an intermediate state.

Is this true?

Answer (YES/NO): NO